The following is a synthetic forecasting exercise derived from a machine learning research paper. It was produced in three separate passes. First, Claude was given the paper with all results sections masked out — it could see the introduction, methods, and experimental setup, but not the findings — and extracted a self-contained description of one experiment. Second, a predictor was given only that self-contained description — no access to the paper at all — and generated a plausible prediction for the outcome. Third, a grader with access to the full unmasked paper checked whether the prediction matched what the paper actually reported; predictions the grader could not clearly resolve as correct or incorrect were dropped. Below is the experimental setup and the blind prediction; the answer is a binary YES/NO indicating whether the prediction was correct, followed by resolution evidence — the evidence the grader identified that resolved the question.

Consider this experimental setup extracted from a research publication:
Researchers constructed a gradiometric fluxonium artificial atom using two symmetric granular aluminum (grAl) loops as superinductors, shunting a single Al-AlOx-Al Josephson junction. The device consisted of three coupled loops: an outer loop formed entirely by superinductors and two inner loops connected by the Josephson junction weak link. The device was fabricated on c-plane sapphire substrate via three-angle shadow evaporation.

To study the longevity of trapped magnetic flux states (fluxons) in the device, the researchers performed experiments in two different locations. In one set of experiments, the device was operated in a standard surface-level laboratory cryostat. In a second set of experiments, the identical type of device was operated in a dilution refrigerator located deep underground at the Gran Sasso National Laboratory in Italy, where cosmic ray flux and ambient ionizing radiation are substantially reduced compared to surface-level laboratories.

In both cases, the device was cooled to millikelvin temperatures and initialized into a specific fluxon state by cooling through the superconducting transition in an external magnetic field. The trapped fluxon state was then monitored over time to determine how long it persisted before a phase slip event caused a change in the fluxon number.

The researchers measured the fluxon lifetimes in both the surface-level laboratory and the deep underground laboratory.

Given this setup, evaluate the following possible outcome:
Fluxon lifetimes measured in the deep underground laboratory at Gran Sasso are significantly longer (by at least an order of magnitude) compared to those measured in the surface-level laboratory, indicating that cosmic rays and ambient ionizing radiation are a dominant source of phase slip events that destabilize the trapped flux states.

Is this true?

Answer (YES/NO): YES